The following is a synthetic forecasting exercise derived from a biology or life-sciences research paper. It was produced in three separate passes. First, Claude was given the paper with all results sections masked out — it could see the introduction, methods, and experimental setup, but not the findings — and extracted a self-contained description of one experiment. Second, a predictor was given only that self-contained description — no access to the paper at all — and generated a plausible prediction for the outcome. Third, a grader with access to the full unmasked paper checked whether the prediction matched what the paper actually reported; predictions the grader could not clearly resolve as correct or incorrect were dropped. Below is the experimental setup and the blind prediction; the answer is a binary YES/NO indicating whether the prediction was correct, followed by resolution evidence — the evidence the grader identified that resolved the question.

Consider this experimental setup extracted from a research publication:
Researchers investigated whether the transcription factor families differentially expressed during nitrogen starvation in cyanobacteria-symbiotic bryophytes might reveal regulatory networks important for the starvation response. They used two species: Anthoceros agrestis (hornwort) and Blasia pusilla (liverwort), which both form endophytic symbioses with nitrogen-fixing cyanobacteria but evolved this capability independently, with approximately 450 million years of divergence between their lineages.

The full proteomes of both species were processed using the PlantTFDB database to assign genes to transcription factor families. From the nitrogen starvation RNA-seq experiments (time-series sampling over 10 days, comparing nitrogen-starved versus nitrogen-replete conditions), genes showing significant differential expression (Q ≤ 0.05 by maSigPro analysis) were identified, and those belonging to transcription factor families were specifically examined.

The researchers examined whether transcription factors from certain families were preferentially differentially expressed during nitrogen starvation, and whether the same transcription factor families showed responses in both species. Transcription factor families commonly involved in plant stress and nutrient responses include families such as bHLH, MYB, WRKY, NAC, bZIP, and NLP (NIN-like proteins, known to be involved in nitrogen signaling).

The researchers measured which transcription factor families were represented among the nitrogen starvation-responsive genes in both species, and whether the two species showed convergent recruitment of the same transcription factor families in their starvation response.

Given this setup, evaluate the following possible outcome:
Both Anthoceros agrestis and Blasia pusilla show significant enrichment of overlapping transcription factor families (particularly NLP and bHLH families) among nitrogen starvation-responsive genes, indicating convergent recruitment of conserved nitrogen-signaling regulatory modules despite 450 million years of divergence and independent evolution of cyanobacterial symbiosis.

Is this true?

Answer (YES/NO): NO